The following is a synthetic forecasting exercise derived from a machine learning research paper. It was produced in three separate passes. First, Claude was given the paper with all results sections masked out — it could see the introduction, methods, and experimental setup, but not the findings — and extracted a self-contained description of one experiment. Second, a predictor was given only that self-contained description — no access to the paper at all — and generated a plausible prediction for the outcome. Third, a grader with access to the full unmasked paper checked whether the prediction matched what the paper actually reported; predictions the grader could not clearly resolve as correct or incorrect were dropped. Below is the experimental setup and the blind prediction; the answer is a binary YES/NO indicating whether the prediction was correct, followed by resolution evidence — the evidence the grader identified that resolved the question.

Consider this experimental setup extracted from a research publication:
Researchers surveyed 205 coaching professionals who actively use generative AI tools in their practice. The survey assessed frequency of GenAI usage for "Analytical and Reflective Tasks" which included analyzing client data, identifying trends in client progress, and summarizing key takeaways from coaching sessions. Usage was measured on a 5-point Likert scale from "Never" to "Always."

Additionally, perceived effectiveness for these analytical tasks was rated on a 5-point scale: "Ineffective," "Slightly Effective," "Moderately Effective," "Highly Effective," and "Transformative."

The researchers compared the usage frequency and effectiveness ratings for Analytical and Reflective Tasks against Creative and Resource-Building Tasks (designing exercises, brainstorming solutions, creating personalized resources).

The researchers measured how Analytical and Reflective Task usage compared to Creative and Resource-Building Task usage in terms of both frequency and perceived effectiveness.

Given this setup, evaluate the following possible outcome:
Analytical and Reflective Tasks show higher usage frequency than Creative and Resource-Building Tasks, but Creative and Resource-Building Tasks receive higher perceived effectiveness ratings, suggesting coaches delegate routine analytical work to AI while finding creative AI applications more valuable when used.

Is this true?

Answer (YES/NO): NO